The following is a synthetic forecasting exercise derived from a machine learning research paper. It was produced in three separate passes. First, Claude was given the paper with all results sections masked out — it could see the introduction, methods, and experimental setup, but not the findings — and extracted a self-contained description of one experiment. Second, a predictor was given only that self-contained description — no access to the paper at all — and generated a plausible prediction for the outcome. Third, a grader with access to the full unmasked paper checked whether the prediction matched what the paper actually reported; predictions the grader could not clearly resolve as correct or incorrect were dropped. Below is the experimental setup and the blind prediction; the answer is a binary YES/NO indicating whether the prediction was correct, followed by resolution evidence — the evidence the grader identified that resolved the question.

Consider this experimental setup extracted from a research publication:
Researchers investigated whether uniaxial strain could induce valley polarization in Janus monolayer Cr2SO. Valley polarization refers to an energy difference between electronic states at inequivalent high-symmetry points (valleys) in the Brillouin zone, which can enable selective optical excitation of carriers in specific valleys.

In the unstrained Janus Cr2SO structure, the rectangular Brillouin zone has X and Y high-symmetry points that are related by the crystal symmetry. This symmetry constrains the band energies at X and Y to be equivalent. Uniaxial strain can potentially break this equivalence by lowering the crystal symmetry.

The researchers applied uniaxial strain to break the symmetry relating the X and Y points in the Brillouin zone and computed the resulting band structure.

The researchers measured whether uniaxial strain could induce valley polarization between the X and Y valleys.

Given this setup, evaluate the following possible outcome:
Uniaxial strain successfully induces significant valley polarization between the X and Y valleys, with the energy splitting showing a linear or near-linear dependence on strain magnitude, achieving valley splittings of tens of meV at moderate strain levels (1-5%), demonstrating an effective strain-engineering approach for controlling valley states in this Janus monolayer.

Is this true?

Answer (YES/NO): YES